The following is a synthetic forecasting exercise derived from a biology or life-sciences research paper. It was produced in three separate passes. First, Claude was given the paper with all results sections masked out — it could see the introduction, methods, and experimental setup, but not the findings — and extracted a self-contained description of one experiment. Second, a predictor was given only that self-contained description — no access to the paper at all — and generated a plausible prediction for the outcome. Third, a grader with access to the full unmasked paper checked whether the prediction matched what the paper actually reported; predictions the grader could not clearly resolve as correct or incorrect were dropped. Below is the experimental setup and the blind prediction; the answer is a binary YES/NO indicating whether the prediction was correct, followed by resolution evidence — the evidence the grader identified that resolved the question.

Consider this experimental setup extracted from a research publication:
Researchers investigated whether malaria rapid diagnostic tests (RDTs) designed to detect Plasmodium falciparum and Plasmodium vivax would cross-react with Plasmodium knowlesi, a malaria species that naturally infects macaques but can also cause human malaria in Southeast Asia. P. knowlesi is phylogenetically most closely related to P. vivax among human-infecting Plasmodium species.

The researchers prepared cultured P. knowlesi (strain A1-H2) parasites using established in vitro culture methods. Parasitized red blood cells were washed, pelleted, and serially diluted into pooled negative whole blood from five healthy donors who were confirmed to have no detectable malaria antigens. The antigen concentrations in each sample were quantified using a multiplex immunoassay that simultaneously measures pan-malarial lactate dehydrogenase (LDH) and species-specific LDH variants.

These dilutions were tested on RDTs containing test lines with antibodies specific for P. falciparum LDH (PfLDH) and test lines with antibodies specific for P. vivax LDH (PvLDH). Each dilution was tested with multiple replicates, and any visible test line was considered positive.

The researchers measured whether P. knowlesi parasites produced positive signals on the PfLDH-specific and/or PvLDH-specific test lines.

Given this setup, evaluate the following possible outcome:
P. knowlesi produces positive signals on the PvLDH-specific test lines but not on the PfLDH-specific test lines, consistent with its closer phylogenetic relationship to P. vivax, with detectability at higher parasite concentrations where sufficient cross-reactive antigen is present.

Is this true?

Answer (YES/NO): YES